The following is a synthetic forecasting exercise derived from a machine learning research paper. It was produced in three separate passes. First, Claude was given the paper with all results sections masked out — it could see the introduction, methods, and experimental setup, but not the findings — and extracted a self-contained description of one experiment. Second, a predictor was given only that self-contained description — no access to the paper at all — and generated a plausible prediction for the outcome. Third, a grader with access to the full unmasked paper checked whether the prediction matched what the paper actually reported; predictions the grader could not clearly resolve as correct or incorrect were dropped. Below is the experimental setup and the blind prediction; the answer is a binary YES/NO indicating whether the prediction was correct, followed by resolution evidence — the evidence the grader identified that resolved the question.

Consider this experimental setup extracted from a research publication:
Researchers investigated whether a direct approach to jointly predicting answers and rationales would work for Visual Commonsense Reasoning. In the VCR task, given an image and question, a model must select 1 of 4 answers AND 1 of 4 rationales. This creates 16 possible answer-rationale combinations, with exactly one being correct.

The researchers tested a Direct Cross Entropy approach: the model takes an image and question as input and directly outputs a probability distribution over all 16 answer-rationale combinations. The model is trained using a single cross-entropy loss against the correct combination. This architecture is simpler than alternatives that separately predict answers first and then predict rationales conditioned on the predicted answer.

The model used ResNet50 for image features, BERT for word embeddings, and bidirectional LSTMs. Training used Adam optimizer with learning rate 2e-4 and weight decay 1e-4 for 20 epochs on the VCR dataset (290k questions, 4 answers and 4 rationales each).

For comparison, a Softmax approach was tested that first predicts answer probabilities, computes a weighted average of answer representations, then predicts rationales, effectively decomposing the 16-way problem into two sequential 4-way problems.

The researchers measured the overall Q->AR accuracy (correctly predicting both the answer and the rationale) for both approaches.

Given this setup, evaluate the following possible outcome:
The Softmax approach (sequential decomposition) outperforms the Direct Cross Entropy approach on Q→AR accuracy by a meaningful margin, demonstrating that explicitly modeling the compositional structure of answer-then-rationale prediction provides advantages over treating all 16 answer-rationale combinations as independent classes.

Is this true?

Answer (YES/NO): YES